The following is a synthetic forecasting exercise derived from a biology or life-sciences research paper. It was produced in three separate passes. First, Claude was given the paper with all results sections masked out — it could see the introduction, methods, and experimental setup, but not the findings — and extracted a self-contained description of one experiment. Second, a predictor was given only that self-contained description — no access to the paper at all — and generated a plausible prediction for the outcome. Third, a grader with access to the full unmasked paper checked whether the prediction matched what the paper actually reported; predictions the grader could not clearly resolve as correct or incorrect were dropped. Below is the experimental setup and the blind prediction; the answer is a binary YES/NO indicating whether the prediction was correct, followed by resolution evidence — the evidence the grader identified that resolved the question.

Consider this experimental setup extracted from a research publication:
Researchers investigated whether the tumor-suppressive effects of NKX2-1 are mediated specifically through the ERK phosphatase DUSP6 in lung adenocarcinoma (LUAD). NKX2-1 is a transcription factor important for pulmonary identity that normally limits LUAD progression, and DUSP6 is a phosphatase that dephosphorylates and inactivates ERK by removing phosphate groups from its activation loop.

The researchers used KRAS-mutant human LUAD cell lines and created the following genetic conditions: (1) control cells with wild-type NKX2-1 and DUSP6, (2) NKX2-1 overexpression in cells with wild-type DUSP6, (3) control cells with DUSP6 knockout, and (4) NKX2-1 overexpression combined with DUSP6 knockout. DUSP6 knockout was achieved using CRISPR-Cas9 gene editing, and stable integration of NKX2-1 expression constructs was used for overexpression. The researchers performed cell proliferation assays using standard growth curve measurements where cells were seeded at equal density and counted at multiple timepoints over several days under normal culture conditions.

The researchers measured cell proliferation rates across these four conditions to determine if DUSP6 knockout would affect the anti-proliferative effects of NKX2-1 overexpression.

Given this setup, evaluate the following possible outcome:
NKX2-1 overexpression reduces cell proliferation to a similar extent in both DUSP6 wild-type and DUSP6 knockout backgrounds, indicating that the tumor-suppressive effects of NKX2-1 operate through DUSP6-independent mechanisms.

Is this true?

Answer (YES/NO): NO